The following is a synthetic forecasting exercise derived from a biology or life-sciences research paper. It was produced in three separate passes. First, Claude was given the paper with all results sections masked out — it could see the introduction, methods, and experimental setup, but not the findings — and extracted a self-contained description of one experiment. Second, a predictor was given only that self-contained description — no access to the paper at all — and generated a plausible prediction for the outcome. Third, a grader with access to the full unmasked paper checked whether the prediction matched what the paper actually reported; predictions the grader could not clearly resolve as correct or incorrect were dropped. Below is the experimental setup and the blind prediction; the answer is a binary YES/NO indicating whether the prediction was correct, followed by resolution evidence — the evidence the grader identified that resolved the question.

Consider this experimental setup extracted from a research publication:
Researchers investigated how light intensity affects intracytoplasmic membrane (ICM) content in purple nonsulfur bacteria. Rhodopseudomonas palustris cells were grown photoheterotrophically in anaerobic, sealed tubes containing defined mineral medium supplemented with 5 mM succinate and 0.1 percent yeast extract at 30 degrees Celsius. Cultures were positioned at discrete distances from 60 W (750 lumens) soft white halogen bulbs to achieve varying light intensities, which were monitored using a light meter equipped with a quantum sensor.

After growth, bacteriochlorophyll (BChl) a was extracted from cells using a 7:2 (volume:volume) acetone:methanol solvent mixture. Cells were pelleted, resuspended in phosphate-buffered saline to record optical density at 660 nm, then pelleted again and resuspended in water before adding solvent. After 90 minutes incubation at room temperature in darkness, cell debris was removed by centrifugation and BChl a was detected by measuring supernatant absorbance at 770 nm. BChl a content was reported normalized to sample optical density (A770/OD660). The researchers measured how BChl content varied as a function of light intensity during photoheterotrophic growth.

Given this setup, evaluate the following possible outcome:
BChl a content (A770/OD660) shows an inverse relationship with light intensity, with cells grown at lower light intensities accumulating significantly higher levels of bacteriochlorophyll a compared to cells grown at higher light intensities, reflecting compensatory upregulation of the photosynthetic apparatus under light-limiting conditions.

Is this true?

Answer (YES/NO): YES